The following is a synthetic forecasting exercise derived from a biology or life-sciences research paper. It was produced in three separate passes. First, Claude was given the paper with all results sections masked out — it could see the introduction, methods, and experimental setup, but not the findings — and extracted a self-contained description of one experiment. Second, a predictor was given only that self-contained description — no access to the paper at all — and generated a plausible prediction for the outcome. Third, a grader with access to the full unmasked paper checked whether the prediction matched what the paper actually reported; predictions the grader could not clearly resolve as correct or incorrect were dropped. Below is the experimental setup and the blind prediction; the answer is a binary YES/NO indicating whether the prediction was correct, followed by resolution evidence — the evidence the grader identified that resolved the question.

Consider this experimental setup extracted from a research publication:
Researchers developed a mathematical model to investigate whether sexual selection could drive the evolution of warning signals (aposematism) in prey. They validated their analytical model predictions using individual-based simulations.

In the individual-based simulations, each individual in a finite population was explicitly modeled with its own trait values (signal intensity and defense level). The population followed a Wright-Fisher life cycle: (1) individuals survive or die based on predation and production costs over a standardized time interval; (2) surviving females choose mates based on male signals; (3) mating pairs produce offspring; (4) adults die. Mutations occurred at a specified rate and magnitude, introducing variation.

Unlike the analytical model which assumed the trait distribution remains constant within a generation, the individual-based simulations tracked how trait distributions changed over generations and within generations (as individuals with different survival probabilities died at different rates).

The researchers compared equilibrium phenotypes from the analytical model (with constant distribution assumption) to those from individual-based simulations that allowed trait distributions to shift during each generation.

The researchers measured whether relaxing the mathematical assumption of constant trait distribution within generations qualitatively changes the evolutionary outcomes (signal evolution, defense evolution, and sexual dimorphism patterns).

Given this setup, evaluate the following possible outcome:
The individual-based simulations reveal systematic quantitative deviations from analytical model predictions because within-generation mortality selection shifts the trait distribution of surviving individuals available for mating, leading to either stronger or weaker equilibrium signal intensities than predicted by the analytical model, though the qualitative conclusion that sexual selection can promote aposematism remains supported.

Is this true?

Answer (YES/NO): NO